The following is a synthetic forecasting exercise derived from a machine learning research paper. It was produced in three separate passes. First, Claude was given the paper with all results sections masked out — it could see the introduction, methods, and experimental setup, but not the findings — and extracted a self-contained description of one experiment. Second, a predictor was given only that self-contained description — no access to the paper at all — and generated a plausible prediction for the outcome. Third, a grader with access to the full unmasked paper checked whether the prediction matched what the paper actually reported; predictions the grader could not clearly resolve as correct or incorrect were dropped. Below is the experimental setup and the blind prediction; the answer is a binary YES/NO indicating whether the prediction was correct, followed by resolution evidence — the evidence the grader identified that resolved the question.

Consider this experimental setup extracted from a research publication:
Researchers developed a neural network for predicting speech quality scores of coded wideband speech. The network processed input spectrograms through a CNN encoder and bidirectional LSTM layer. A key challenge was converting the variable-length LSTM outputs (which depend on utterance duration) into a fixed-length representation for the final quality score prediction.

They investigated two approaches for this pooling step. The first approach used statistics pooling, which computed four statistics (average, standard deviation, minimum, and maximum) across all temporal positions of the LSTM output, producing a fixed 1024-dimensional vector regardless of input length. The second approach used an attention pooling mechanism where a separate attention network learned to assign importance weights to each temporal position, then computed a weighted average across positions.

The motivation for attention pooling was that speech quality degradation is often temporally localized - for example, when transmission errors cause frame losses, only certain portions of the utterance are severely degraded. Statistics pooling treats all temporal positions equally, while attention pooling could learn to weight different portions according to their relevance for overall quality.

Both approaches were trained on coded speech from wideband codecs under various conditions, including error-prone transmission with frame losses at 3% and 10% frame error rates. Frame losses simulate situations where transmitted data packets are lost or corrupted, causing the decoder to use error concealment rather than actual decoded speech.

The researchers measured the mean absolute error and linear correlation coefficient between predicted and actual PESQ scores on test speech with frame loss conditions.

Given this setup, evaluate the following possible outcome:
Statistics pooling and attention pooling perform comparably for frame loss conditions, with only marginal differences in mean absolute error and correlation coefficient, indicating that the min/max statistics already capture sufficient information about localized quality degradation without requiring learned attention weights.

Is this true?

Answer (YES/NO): NO